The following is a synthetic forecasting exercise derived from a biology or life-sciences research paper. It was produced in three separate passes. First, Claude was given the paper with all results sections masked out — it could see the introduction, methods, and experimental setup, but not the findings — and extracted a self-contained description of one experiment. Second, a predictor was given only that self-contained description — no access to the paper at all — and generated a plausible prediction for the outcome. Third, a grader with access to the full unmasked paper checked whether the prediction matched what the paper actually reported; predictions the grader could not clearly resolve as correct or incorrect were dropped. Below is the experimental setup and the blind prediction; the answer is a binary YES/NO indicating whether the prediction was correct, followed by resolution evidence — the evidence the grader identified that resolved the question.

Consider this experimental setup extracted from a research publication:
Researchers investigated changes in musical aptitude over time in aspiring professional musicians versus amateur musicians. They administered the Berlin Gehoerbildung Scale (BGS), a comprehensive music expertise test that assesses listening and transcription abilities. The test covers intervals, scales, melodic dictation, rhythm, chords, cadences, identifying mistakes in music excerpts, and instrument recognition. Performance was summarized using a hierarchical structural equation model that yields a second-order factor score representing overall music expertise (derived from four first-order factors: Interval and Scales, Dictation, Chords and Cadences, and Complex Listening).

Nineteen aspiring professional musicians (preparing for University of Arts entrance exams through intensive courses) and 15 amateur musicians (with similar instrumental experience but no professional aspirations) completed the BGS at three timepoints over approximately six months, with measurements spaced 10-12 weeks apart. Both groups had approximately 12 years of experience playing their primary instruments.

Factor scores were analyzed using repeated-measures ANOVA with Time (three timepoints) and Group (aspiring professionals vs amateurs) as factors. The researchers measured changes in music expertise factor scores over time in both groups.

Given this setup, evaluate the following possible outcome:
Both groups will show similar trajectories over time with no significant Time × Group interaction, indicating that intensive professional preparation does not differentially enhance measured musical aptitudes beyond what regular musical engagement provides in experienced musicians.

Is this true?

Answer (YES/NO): NO